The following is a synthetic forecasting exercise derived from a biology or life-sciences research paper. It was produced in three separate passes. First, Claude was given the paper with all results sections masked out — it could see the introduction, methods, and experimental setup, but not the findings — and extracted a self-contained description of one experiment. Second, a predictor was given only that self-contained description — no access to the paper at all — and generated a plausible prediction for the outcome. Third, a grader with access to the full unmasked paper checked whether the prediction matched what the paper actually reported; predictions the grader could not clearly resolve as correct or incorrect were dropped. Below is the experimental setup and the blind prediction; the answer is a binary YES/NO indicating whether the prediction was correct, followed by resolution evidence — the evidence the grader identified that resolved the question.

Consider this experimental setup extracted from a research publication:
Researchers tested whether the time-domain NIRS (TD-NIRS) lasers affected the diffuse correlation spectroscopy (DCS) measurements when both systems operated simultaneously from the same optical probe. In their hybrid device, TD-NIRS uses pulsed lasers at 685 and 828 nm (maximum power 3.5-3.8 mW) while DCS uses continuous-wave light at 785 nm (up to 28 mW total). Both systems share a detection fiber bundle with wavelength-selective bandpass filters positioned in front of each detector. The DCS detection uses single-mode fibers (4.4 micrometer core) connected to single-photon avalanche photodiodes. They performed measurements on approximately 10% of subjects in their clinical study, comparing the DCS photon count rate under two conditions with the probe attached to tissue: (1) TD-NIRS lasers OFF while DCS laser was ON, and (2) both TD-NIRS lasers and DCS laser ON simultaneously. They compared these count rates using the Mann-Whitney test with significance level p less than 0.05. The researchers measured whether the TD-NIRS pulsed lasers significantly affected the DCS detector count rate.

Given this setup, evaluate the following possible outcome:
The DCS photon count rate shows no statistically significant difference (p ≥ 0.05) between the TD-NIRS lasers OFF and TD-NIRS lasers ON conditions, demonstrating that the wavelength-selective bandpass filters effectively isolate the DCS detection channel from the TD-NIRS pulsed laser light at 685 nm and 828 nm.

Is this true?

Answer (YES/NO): YES